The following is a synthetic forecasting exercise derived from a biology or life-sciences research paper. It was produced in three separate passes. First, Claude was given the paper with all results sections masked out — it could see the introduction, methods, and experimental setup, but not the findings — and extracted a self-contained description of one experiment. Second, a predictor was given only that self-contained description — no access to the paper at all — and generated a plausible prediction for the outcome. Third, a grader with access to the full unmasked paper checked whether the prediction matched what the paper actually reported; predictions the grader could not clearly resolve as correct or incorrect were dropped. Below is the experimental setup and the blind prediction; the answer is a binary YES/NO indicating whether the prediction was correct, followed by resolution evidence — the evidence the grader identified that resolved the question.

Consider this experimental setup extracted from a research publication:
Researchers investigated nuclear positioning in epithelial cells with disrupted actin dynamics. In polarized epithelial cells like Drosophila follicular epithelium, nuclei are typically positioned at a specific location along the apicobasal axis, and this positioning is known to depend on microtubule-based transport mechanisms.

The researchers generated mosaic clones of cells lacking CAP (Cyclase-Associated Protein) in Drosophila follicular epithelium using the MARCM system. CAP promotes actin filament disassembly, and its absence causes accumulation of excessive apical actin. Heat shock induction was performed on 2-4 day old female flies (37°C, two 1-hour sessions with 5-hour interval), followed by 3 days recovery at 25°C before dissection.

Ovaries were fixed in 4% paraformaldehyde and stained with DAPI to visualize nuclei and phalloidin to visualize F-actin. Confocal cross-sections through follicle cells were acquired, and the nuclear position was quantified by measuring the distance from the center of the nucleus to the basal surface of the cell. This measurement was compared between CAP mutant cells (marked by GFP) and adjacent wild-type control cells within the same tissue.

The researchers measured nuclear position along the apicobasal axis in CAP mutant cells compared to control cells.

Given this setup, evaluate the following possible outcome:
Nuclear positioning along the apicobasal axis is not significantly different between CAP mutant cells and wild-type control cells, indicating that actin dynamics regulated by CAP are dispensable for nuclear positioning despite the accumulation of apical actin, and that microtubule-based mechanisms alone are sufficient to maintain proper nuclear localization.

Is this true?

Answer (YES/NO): NO